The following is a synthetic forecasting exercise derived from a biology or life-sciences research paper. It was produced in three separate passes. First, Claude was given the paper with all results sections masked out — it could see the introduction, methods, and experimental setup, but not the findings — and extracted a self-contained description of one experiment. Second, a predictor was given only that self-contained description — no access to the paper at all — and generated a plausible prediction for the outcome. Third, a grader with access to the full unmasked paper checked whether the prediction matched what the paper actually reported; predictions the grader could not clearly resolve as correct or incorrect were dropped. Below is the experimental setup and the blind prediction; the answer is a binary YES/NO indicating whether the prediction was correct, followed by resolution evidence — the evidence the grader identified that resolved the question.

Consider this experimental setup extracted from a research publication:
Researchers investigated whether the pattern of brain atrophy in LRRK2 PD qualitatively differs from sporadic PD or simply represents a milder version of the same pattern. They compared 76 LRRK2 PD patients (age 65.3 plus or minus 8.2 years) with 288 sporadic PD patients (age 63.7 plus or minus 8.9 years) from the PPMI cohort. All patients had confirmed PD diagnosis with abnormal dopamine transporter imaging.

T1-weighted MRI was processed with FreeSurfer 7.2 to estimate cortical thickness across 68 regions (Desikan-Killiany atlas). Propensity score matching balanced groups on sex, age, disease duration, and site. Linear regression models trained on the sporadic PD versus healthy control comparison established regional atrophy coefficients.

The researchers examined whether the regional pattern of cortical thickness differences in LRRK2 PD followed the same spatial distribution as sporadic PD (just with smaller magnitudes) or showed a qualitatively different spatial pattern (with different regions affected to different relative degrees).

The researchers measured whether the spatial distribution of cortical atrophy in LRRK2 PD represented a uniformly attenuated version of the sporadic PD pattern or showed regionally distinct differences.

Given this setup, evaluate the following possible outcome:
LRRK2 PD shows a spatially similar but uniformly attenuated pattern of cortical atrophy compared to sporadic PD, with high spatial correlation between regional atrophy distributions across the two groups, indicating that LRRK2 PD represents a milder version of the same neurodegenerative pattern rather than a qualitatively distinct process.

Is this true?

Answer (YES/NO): NO